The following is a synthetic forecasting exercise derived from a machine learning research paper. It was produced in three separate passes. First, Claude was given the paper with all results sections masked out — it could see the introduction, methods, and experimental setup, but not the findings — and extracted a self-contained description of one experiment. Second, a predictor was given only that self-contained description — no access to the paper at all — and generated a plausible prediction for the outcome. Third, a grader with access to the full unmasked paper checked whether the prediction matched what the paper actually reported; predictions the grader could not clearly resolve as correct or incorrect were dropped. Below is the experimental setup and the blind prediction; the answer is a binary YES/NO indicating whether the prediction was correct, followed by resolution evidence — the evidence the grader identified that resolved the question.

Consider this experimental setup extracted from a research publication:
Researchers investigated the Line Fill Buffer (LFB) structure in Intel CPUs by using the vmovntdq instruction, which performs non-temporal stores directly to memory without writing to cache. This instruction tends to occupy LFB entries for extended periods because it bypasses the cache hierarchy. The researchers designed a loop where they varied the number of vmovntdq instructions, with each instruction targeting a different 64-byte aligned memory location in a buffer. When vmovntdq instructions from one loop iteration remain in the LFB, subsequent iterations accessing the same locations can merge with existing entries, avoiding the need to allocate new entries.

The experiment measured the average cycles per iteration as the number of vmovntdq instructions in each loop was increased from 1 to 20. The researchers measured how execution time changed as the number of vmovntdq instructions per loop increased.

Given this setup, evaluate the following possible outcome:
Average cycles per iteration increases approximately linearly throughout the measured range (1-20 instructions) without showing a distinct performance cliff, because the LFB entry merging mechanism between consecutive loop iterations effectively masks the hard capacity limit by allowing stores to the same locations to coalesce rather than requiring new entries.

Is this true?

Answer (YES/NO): NO